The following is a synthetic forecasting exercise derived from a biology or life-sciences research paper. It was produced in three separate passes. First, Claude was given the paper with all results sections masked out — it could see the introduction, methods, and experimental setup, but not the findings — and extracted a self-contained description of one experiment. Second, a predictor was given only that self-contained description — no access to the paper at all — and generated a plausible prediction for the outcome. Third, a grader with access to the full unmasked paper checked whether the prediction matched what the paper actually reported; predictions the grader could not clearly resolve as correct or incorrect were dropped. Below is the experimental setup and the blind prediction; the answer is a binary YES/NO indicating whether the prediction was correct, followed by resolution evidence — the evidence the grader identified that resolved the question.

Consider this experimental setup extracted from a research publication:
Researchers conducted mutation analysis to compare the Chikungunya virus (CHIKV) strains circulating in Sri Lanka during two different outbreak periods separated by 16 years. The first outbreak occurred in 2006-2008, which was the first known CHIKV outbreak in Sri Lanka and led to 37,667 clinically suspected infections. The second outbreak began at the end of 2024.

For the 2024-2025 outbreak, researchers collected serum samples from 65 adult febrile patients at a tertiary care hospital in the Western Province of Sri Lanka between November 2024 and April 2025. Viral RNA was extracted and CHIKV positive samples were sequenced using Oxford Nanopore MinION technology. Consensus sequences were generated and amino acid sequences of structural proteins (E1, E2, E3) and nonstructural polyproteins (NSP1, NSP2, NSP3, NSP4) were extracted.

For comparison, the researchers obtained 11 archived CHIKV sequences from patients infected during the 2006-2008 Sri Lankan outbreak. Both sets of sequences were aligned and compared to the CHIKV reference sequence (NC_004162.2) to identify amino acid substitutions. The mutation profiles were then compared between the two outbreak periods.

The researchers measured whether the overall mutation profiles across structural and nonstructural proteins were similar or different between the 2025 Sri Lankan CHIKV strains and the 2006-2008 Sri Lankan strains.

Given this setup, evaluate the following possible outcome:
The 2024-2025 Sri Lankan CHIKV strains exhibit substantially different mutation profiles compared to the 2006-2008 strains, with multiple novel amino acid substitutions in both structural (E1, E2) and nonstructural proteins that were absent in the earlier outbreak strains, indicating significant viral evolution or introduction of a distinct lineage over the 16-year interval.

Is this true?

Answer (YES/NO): YES